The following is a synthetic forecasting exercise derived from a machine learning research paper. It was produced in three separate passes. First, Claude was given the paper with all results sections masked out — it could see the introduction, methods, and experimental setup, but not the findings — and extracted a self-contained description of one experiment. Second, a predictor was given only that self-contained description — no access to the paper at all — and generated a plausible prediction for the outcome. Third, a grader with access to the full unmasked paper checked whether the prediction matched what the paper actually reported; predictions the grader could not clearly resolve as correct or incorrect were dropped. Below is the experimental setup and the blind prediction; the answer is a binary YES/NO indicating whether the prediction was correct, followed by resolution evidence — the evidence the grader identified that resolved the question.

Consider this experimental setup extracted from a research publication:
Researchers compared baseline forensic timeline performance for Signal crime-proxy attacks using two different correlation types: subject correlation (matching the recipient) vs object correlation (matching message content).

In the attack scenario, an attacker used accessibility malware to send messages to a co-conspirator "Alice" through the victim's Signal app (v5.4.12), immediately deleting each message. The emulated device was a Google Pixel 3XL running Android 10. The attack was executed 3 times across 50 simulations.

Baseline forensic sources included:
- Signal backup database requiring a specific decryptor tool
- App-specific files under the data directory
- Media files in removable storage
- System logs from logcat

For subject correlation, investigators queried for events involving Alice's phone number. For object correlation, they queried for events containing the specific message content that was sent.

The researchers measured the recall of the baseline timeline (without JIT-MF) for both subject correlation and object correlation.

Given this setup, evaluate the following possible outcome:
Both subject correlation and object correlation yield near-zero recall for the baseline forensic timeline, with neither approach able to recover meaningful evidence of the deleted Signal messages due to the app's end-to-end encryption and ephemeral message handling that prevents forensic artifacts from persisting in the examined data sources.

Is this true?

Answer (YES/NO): NO